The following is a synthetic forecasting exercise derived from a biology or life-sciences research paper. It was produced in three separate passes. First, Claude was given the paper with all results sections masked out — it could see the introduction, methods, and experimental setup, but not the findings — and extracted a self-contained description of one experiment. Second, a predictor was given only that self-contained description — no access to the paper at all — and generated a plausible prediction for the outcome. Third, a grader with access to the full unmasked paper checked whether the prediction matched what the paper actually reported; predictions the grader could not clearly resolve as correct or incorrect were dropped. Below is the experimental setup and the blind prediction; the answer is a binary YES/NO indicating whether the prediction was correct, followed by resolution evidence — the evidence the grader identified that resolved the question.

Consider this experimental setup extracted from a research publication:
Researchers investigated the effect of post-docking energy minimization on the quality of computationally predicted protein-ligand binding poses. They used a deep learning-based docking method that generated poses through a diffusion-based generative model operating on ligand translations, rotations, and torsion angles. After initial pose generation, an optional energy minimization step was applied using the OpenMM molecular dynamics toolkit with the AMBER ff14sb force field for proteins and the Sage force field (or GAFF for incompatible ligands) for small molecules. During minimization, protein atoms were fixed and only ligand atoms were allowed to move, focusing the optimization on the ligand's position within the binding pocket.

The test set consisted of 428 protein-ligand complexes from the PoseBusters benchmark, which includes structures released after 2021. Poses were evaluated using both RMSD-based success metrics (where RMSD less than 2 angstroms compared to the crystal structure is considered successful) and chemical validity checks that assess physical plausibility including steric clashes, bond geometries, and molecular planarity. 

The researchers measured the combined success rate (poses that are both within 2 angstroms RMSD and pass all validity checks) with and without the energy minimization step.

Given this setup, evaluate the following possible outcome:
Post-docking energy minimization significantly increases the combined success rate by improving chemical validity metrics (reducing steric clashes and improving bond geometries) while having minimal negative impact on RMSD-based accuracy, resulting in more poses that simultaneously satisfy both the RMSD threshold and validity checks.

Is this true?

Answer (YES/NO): YES